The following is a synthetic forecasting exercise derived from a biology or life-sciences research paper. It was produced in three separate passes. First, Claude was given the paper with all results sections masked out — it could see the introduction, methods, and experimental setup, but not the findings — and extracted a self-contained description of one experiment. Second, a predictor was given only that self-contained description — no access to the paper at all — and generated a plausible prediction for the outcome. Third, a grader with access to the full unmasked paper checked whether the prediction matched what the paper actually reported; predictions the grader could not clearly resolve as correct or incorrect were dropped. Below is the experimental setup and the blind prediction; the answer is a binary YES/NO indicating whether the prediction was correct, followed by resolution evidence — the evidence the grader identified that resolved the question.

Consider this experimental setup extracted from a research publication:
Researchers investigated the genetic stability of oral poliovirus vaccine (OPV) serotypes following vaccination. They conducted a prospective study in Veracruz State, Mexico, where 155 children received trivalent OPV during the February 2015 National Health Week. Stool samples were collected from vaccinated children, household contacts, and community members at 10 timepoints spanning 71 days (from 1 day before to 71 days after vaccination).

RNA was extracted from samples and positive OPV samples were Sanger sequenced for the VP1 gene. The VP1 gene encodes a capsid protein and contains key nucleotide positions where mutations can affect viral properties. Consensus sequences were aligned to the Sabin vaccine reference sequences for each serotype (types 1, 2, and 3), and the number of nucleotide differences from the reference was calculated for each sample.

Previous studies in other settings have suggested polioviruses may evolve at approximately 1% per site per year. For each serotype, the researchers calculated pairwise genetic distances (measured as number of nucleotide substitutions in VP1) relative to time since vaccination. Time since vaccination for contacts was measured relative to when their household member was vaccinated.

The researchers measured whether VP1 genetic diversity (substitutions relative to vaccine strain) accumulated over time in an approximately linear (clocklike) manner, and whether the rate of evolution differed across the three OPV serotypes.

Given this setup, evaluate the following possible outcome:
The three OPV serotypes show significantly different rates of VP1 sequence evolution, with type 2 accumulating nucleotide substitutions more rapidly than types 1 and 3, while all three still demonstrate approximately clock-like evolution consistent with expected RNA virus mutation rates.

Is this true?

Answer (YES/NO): NO